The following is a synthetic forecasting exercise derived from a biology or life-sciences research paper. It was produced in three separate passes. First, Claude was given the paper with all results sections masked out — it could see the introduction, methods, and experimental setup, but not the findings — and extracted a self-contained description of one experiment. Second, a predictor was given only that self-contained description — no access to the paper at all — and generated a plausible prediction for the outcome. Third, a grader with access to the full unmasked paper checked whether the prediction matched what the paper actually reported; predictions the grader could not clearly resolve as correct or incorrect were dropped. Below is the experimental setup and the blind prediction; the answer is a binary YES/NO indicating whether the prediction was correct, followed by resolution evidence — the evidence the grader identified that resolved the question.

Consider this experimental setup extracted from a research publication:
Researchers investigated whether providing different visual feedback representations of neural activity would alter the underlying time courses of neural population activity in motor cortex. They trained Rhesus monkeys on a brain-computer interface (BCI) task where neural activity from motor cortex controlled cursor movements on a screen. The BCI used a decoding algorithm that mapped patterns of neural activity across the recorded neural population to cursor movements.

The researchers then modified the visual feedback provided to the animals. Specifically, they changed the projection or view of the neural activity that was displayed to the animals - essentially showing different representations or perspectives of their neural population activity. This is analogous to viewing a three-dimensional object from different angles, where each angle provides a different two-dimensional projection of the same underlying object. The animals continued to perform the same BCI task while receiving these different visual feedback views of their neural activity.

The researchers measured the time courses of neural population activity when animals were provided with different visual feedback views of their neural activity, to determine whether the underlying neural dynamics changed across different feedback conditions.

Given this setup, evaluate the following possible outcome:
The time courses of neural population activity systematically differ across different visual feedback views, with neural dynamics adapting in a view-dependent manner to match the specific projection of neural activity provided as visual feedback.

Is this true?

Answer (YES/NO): NO